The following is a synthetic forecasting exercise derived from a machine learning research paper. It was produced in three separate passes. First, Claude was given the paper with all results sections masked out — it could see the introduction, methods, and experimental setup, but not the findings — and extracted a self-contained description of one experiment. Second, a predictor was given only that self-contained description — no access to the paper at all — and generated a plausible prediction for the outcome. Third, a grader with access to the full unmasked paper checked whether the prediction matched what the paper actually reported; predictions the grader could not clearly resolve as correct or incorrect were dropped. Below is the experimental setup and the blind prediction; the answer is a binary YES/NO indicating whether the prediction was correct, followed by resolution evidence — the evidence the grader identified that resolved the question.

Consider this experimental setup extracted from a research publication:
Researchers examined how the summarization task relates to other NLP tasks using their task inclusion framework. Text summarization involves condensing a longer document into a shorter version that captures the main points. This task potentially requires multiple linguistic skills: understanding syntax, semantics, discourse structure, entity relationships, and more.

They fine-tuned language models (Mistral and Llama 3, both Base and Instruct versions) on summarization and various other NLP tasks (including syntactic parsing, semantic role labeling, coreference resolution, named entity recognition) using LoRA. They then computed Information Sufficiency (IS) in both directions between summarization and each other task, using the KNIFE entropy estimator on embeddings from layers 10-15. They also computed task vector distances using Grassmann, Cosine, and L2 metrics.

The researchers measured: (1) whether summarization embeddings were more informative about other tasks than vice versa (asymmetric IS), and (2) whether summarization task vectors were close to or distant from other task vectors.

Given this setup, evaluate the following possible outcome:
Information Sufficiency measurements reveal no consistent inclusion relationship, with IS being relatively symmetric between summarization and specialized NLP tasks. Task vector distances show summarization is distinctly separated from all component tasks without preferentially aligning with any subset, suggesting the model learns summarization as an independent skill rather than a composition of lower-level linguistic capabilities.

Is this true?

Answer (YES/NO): NO